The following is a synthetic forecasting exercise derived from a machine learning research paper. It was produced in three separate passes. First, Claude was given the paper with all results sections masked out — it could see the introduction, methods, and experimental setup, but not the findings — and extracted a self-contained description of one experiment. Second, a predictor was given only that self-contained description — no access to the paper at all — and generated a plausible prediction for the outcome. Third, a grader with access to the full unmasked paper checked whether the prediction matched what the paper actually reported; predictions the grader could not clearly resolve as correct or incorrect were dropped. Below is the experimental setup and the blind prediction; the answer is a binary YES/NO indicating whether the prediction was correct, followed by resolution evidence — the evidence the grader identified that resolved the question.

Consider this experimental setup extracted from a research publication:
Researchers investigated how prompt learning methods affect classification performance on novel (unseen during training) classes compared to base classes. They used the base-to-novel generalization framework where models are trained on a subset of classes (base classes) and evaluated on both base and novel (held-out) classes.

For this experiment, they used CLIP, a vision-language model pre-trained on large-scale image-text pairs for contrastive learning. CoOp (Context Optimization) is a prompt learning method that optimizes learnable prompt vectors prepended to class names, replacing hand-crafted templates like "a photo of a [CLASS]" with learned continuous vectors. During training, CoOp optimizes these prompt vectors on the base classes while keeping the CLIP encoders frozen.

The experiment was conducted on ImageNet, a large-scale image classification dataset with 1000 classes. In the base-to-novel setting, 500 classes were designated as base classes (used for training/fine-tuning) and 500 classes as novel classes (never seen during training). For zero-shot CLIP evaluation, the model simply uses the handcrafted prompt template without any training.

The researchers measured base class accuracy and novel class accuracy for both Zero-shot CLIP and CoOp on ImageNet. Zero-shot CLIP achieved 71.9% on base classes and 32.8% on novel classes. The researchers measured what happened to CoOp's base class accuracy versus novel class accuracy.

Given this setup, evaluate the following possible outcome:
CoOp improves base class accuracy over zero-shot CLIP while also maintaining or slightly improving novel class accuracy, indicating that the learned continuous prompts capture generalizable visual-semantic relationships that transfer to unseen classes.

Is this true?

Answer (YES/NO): NO